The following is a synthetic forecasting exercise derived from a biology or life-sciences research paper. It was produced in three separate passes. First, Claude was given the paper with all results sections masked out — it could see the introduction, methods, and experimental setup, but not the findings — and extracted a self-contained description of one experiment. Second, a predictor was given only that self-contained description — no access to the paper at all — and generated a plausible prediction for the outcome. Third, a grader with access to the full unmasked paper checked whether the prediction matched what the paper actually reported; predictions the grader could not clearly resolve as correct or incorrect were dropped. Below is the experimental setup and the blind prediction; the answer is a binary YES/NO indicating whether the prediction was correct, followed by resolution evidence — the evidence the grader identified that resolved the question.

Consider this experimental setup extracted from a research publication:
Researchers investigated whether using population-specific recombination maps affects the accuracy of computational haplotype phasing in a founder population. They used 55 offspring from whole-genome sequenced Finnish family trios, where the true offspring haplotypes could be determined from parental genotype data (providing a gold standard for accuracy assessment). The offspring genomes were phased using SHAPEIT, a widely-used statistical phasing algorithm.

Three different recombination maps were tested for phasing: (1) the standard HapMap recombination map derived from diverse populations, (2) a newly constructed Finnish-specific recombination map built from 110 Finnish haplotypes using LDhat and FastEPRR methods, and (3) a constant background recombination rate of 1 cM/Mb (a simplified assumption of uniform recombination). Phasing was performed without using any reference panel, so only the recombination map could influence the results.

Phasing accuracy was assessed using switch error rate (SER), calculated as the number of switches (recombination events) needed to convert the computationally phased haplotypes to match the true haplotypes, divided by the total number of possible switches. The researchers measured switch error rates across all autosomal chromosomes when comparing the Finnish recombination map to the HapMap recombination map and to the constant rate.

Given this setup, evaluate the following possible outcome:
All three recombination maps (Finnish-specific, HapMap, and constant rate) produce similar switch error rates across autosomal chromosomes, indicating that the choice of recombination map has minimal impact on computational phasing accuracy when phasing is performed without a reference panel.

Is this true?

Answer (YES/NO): NO